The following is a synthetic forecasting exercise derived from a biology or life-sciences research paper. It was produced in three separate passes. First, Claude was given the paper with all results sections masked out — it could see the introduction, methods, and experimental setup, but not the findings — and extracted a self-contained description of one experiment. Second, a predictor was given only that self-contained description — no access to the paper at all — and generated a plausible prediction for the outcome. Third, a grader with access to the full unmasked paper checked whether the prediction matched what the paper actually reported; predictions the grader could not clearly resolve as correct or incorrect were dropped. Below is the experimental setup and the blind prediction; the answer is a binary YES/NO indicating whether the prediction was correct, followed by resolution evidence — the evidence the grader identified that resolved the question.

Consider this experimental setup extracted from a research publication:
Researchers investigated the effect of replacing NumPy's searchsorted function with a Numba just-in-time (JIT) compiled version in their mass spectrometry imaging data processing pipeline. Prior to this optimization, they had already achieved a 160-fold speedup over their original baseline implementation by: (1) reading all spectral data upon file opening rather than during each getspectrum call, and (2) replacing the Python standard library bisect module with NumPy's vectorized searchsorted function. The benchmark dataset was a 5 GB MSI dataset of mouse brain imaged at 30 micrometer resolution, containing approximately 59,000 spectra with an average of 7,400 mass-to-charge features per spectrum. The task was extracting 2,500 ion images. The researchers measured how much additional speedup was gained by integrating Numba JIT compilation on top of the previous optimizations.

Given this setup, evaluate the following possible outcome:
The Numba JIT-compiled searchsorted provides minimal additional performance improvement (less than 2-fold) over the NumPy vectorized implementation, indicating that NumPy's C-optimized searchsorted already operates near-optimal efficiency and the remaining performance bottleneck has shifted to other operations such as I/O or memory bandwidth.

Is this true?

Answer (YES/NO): NO